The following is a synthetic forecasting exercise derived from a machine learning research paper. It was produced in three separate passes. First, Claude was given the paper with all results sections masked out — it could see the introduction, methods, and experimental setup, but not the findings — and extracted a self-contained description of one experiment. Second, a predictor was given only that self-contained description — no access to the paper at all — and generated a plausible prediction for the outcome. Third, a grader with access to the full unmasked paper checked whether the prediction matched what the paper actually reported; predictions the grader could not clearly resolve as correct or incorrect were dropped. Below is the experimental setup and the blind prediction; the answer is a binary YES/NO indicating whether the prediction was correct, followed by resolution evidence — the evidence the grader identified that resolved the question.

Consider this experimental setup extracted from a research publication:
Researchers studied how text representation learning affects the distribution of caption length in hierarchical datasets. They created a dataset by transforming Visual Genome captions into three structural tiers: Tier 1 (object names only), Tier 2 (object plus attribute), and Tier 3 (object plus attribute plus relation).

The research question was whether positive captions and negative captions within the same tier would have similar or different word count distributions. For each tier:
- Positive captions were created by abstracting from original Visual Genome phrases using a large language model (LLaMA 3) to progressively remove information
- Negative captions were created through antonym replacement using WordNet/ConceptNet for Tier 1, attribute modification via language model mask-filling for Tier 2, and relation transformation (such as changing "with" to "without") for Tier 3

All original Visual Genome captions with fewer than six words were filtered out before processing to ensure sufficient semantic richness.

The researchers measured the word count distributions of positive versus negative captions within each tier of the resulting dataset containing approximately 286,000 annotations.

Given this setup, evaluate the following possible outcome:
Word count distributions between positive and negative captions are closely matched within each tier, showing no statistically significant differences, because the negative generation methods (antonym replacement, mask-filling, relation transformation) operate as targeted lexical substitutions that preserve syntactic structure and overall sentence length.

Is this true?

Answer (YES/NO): YES